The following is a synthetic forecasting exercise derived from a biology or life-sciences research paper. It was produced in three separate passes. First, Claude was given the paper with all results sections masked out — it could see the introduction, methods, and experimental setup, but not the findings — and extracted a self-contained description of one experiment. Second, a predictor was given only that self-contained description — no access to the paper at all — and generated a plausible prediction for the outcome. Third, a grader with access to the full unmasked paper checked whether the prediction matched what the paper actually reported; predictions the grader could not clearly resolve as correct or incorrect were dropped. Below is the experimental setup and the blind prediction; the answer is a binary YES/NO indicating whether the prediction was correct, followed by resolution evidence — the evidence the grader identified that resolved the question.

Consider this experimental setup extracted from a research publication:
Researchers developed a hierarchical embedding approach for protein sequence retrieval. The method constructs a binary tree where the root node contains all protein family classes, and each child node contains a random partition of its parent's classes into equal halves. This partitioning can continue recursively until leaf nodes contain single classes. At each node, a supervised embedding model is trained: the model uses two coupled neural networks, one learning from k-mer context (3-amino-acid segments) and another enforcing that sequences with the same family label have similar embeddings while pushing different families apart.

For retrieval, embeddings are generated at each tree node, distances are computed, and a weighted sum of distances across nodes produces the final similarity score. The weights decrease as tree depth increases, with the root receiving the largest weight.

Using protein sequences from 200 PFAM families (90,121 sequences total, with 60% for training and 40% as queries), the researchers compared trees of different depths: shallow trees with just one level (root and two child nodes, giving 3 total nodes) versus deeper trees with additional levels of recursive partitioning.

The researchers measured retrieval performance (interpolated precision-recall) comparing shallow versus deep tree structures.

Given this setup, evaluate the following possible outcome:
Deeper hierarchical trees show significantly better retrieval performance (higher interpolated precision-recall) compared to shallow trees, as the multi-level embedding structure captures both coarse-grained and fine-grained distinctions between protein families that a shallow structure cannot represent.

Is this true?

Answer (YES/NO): NO